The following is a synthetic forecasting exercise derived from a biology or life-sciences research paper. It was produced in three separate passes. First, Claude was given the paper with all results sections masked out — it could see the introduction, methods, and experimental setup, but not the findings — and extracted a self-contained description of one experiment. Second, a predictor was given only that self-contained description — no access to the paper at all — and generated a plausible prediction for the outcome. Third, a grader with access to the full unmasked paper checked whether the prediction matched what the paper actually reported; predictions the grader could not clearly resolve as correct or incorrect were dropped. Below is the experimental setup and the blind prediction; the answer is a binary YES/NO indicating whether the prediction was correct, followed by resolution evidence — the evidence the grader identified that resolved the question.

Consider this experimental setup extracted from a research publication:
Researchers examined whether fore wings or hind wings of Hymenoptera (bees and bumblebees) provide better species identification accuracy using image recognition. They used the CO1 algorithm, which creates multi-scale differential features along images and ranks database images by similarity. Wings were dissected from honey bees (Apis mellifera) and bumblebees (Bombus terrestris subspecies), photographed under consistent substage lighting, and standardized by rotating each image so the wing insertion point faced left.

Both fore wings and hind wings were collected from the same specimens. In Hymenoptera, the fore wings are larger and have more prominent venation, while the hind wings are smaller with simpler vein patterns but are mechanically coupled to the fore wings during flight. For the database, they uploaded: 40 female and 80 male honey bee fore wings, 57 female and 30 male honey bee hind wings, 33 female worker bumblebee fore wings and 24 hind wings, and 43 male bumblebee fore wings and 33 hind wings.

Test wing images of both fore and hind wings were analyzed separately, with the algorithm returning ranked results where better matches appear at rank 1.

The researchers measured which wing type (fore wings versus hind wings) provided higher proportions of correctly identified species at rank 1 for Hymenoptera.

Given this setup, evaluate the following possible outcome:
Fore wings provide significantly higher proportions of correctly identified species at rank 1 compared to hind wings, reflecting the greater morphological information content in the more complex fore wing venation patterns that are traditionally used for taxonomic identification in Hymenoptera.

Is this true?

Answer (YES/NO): NO